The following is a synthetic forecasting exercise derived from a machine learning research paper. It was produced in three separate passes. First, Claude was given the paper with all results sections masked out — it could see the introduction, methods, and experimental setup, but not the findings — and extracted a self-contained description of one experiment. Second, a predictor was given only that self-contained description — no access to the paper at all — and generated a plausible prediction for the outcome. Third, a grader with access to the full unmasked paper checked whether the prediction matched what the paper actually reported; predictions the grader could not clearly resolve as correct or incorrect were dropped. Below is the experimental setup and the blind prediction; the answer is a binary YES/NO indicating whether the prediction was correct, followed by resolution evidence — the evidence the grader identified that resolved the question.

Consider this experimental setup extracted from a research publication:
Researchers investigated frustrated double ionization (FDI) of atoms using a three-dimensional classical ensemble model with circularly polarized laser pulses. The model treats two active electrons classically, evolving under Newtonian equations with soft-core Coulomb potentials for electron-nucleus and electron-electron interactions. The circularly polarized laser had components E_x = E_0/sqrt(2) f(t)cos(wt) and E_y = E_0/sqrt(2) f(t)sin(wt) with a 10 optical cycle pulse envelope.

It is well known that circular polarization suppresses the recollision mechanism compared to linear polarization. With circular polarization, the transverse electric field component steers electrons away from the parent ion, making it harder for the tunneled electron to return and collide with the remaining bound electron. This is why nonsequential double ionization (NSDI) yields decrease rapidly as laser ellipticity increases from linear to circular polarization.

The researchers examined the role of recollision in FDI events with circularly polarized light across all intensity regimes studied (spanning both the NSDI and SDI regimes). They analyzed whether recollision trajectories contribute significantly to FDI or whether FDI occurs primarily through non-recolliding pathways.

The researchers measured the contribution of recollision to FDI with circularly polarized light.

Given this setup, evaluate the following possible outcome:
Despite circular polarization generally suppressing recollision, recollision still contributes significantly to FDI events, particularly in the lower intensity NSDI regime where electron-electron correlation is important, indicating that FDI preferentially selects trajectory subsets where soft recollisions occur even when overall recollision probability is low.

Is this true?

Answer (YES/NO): YES